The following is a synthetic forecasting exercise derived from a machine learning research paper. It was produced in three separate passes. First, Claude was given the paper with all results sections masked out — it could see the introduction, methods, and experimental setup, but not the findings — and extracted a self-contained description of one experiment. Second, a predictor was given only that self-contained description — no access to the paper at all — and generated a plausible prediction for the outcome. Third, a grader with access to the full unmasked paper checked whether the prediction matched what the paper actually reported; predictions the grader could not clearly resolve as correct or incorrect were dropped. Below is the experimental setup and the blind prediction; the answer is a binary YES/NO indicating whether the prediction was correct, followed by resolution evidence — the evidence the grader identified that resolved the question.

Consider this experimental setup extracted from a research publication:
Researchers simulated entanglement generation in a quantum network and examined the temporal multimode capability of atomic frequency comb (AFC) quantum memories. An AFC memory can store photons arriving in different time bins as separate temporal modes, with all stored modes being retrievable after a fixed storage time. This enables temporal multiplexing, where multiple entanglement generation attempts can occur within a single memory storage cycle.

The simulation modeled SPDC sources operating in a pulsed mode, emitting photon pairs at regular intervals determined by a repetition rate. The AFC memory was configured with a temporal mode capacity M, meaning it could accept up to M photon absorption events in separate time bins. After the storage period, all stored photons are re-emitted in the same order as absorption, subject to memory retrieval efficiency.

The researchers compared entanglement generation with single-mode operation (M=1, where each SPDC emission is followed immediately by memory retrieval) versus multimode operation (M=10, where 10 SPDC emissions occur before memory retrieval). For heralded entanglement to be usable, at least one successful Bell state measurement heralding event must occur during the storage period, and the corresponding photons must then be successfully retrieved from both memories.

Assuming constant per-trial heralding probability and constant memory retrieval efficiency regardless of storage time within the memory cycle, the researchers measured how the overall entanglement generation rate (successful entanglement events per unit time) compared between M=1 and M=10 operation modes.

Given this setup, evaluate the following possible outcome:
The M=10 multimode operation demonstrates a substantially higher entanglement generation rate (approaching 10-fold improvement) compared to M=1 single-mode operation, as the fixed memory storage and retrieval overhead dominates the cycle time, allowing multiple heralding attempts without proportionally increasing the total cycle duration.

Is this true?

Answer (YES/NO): YES